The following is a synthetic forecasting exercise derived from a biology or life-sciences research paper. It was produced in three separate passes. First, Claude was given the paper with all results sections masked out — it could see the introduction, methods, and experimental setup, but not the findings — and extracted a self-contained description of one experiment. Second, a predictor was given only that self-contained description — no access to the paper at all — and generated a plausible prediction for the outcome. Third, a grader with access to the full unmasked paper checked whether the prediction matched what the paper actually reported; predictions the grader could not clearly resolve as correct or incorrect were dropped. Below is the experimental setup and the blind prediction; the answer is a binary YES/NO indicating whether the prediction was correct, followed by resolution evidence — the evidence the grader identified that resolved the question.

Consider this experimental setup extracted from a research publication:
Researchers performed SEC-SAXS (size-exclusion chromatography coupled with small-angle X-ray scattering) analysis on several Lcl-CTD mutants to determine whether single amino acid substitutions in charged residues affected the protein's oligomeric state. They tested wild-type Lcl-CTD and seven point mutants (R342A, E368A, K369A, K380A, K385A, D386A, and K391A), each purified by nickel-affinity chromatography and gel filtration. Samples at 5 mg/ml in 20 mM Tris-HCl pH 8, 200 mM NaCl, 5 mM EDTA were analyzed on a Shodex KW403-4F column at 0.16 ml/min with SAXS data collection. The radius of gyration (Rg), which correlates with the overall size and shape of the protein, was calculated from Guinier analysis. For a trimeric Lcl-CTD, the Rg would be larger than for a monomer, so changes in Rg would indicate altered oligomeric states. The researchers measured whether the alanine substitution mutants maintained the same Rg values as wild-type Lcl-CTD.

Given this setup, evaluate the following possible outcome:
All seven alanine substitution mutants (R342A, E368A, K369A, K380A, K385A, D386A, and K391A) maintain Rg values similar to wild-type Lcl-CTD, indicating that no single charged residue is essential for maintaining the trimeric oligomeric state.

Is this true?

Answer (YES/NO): NO